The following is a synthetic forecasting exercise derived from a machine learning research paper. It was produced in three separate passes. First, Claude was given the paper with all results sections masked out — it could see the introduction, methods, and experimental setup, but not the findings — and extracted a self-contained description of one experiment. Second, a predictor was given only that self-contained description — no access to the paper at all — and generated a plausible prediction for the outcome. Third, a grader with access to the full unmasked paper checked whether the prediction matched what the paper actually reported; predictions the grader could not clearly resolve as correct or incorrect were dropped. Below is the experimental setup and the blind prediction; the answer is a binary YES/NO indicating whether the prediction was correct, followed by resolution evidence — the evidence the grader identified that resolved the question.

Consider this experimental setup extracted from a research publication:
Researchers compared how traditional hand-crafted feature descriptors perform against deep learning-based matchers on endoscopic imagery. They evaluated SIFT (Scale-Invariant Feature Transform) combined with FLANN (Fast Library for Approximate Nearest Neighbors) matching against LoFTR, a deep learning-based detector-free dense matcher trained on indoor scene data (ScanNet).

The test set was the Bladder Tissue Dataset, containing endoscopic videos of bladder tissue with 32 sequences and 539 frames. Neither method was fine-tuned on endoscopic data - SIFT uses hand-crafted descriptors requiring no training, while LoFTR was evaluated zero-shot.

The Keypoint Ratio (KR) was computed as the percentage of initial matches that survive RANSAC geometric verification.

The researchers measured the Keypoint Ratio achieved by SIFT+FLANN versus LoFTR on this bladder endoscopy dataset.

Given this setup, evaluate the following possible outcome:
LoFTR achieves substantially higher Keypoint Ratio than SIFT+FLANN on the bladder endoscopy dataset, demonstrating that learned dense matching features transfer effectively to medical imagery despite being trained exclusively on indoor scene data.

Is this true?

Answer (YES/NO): YES